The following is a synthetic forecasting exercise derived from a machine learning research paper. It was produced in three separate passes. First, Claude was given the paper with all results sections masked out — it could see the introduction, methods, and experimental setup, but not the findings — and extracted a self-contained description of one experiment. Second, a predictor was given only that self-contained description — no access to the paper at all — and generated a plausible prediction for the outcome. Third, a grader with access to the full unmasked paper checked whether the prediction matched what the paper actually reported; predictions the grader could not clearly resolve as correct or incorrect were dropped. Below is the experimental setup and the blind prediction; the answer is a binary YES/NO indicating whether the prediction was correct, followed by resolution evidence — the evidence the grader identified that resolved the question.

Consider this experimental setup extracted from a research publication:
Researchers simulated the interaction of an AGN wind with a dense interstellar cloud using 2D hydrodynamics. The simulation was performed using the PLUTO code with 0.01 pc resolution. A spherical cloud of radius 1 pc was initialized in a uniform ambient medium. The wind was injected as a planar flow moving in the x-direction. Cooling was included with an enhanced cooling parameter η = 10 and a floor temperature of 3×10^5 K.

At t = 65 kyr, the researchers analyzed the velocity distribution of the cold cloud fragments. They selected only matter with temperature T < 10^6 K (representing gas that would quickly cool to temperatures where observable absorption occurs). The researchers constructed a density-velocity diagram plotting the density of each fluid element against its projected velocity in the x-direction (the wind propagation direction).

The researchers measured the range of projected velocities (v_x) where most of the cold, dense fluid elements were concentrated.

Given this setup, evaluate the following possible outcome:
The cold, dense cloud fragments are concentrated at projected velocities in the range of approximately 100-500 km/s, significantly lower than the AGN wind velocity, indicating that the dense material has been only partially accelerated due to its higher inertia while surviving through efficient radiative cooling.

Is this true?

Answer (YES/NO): NO